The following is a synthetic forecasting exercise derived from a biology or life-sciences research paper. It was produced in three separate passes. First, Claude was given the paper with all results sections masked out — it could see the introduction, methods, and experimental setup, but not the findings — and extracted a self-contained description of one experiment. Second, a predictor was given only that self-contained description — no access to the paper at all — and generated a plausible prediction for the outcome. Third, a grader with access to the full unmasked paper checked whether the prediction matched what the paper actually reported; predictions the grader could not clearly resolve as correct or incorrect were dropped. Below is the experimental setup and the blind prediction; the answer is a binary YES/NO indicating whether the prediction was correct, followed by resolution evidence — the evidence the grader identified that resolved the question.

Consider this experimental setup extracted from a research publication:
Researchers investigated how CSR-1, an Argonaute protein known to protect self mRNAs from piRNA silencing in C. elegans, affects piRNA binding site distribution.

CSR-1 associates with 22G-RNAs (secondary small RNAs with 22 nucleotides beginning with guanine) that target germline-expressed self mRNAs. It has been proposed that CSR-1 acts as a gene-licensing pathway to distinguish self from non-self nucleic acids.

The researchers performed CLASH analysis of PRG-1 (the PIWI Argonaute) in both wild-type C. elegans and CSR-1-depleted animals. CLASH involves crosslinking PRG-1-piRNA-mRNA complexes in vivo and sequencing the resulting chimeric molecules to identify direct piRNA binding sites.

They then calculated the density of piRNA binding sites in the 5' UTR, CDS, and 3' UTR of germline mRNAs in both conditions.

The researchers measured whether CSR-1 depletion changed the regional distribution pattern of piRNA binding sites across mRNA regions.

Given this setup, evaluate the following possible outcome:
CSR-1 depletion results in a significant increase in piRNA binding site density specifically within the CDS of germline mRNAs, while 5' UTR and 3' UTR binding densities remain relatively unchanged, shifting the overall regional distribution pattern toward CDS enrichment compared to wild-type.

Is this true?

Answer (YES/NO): NO